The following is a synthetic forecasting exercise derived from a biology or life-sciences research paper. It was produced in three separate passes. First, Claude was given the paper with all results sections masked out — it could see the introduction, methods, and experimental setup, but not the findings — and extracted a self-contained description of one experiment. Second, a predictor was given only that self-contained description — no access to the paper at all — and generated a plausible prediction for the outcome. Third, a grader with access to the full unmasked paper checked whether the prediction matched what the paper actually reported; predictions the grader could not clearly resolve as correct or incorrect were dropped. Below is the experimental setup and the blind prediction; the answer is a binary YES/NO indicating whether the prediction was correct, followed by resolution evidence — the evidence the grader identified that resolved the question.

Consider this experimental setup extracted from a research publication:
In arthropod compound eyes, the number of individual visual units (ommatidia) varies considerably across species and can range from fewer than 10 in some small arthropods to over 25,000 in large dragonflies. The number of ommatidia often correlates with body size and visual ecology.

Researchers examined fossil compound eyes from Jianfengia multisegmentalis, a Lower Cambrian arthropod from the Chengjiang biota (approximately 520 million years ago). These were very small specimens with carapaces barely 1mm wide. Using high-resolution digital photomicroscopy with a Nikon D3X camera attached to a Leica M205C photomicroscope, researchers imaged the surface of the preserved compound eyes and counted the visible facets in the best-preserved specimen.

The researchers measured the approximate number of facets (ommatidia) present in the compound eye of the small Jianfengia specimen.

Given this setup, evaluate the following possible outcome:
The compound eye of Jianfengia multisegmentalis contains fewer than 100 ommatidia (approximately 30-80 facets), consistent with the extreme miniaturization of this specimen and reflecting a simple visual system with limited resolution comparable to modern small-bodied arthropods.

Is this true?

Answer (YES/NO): NO